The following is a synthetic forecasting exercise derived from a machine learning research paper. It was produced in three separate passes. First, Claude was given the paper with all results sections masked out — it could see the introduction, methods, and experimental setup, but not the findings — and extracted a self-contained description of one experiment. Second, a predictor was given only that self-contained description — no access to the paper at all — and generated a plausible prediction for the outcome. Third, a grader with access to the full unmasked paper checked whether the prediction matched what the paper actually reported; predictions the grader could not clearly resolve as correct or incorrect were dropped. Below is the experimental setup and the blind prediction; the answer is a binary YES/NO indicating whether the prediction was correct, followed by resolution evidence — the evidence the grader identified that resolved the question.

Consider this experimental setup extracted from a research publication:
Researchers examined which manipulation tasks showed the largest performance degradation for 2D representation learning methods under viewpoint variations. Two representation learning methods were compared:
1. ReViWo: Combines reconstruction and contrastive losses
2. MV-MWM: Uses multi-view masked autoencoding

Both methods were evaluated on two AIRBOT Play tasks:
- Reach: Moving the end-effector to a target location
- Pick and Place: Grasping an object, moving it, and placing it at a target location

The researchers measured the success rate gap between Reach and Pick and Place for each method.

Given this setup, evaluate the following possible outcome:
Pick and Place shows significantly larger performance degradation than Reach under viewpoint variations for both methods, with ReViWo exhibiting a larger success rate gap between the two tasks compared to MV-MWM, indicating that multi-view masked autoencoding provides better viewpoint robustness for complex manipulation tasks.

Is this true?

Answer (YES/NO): NO